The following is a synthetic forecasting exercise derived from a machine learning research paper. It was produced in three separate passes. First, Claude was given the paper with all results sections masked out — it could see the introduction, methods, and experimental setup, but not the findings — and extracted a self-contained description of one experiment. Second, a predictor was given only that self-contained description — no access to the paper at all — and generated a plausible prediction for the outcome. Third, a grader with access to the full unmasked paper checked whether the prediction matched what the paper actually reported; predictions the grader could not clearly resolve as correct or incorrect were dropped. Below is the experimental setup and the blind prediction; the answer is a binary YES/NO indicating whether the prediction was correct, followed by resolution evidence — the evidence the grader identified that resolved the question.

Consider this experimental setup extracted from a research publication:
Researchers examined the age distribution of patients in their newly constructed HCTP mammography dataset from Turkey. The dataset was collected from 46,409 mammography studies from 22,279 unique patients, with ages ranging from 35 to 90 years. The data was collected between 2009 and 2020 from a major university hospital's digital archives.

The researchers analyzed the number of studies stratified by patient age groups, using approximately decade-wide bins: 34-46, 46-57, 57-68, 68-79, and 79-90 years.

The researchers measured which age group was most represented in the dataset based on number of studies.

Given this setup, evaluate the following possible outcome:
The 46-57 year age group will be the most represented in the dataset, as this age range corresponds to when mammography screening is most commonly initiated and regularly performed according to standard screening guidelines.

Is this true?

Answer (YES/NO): YES